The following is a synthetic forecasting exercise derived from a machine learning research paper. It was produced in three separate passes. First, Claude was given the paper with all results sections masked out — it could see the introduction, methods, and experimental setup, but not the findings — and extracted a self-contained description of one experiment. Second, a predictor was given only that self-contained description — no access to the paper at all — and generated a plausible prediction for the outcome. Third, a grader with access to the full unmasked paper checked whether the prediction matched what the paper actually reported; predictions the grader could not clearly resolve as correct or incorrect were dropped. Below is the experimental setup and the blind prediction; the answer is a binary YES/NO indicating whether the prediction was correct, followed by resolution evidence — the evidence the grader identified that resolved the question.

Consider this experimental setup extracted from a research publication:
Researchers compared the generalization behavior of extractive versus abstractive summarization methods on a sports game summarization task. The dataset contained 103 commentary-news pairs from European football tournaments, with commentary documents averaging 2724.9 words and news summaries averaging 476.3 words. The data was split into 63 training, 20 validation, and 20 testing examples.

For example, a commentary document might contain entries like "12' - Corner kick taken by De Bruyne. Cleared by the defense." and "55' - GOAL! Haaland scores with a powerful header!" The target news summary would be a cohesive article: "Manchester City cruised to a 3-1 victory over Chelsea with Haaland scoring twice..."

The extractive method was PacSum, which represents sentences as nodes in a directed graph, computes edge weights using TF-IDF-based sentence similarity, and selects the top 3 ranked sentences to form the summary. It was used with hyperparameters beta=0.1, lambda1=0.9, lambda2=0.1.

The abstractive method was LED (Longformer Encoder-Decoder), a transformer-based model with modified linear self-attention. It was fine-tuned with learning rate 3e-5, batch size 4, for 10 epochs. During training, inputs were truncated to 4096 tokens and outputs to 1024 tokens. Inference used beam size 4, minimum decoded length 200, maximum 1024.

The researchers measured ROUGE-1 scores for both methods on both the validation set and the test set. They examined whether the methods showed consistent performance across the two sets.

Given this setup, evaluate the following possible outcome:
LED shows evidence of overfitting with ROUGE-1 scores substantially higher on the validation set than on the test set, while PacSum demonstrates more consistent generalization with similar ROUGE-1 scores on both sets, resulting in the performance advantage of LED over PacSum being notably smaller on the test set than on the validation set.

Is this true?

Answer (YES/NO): YES